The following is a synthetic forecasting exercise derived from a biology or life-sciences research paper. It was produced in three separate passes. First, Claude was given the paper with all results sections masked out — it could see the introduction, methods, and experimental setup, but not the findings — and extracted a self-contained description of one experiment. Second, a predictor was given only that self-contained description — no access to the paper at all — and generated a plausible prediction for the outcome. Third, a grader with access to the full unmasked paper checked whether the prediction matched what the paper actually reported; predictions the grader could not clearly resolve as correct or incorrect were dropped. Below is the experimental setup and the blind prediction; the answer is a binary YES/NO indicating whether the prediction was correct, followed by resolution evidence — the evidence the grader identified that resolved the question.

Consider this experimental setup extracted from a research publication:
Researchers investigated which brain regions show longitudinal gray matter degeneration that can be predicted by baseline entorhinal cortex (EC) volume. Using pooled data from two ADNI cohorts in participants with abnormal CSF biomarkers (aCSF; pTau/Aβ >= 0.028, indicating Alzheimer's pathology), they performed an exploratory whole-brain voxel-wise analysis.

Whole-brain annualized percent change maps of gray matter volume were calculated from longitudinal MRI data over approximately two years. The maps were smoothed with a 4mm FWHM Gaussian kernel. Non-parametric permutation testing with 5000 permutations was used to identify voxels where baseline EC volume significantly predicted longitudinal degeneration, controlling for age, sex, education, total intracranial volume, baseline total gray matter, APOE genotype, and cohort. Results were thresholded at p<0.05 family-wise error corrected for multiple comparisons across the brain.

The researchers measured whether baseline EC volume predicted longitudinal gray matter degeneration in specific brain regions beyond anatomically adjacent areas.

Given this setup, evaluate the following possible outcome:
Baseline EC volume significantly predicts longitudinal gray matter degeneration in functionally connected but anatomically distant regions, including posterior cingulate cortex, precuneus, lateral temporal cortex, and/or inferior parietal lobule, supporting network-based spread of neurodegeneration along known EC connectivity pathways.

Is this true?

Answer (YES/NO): YES